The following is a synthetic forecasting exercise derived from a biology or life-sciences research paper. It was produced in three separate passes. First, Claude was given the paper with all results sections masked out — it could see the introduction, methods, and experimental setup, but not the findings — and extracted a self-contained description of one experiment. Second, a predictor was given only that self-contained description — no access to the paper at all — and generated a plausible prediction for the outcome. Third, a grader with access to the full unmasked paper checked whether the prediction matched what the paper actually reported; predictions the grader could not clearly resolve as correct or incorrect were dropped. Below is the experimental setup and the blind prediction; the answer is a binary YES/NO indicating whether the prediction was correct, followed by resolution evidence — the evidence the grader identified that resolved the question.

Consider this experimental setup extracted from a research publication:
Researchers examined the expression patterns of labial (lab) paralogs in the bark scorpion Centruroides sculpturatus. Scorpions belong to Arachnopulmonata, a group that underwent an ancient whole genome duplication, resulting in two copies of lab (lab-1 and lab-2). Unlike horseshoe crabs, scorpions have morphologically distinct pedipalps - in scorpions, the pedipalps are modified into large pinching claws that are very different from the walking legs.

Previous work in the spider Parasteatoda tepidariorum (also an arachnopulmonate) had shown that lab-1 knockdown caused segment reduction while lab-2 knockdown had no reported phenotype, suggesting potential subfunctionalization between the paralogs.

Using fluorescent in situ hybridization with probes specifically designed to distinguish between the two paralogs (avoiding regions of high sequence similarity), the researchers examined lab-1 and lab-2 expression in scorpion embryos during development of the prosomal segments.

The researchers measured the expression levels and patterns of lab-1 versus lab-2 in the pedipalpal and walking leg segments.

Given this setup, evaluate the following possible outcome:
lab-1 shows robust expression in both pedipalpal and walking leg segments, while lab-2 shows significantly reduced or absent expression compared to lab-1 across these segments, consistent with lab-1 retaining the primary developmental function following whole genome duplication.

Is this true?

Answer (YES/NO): NO